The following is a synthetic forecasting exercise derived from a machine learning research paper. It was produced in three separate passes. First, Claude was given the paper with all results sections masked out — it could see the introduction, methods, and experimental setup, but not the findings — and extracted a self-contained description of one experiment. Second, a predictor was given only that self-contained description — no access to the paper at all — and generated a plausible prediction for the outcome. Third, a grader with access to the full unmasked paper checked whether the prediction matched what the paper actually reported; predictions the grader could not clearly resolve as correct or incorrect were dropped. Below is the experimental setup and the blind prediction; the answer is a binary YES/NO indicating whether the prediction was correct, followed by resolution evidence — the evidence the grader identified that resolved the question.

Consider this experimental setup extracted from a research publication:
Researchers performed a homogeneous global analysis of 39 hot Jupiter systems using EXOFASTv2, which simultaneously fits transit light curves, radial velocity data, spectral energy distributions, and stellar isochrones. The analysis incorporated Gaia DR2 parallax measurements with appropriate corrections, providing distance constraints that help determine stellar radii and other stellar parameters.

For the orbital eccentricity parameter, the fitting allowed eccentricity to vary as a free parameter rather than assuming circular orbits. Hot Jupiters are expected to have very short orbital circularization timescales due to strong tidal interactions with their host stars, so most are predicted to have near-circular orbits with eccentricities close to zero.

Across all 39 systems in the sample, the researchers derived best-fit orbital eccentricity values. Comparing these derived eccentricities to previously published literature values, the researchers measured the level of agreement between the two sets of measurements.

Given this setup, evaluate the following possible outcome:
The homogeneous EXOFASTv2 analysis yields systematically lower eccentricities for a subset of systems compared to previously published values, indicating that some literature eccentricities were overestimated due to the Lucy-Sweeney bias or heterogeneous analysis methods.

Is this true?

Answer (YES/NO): YES